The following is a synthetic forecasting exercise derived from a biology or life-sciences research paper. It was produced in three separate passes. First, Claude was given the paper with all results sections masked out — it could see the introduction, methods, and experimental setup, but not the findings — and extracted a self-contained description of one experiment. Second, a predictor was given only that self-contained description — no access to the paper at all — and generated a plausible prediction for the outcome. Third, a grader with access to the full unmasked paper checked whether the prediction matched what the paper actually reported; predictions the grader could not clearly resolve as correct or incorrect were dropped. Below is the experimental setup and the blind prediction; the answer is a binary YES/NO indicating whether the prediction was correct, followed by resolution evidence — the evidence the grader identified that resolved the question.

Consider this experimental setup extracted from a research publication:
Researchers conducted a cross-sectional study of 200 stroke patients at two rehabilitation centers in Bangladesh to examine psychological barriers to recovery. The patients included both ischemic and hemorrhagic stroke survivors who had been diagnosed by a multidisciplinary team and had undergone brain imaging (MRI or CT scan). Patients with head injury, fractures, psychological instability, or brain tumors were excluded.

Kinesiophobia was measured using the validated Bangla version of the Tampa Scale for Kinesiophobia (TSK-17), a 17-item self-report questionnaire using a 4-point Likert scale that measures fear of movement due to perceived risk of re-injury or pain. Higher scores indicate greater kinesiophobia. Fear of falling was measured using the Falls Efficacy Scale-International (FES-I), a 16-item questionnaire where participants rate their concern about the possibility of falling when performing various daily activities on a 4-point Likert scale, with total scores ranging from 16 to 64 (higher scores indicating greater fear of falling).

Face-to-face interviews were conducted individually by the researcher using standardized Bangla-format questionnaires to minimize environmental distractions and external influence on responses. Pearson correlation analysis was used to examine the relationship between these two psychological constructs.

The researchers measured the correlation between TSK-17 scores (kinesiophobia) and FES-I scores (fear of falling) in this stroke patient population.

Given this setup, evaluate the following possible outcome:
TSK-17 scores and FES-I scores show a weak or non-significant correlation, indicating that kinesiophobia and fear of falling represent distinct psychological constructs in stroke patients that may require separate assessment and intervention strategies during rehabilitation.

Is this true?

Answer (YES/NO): NO